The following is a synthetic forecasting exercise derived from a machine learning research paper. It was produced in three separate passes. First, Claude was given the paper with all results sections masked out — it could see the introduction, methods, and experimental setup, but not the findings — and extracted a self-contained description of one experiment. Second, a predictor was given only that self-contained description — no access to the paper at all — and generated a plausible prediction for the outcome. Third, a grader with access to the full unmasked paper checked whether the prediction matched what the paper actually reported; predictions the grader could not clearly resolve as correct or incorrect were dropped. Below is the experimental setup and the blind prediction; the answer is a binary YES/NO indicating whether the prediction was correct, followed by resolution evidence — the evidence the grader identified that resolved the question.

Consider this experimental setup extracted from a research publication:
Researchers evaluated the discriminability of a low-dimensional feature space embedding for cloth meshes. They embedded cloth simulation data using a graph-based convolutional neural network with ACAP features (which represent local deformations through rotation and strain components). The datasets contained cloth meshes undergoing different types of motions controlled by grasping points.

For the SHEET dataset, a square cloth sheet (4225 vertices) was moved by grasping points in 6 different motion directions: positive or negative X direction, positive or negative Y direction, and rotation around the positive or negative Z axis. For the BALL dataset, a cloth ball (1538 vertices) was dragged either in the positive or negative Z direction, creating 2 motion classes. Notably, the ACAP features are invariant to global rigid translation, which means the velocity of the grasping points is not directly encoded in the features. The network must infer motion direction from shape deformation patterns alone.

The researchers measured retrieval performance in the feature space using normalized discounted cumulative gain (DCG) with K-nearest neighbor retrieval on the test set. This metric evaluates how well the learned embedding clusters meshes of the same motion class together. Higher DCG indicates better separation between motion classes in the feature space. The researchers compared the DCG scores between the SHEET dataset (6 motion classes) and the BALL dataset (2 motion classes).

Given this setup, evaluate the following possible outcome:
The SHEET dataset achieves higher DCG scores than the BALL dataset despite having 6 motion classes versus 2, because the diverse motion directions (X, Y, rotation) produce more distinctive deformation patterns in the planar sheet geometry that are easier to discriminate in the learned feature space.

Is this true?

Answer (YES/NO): NO